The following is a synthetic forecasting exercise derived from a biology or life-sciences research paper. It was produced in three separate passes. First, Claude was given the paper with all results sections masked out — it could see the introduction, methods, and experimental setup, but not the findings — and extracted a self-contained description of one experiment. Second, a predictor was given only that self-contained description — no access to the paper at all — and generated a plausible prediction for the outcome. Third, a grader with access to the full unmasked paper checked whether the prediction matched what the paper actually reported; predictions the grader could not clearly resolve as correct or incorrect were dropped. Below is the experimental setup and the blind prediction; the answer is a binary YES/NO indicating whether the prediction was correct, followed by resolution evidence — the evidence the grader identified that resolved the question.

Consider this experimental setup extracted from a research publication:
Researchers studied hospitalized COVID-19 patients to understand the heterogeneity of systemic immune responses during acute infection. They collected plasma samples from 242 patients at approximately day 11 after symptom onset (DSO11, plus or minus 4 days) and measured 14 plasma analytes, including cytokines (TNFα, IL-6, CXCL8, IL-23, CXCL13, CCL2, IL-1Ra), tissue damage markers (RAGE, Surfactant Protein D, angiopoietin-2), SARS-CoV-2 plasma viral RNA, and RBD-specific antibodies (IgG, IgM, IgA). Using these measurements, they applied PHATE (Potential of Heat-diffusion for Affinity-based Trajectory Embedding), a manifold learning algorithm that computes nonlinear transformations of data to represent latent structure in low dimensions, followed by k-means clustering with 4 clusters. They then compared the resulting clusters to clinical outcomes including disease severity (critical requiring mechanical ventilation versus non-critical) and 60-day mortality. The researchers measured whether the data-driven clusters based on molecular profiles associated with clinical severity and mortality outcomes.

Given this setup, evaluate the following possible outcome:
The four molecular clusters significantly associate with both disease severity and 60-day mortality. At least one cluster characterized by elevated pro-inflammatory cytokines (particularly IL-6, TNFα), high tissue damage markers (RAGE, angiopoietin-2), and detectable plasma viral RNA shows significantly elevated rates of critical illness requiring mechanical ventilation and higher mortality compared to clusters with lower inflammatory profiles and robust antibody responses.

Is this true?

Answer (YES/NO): YES